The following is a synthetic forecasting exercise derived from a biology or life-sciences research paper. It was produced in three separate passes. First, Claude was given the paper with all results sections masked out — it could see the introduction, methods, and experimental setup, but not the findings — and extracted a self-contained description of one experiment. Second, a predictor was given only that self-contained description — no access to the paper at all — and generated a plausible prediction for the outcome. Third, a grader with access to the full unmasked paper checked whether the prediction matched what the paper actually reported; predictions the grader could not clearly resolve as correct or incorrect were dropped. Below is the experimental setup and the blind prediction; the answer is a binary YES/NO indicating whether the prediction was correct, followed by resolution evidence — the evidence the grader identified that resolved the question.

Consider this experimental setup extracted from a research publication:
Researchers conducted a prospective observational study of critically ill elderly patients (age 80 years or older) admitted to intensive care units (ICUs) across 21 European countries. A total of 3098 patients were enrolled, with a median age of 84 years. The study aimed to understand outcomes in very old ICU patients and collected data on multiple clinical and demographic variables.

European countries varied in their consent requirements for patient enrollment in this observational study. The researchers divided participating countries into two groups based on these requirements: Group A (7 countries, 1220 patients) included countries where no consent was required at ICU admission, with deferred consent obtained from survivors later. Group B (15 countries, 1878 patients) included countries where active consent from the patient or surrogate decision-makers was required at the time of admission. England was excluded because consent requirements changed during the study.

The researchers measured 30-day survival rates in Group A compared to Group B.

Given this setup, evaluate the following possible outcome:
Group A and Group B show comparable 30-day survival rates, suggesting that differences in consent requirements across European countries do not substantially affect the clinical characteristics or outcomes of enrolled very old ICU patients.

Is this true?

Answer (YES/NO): NO